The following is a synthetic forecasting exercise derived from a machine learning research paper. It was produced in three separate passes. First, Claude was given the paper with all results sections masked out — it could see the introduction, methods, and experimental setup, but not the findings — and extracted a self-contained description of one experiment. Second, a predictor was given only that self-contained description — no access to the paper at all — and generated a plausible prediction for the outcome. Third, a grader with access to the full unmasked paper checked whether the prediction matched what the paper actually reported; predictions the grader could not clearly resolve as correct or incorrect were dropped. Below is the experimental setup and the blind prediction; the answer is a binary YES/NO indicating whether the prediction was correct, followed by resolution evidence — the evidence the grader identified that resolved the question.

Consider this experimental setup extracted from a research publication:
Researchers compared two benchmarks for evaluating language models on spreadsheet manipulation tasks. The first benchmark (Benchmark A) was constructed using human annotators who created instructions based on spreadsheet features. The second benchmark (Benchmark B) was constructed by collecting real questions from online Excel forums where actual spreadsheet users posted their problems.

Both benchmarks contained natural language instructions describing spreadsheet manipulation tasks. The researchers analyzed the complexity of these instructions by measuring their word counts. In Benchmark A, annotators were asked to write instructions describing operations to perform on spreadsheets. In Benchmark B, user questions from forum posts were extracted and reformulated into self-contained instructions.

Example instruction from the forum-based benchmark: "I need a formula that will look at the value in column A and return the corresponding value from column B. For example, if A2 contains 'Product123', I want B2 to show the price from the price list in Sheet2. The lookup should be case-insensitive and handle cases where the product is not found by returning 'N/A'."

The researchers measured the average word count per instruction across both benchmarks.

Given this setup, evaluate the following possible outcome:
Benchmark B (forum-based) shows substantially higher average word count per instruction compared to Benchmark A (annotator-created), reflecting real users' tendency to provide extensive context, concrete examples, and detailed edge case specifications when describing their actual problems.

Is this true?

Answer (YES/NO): YES